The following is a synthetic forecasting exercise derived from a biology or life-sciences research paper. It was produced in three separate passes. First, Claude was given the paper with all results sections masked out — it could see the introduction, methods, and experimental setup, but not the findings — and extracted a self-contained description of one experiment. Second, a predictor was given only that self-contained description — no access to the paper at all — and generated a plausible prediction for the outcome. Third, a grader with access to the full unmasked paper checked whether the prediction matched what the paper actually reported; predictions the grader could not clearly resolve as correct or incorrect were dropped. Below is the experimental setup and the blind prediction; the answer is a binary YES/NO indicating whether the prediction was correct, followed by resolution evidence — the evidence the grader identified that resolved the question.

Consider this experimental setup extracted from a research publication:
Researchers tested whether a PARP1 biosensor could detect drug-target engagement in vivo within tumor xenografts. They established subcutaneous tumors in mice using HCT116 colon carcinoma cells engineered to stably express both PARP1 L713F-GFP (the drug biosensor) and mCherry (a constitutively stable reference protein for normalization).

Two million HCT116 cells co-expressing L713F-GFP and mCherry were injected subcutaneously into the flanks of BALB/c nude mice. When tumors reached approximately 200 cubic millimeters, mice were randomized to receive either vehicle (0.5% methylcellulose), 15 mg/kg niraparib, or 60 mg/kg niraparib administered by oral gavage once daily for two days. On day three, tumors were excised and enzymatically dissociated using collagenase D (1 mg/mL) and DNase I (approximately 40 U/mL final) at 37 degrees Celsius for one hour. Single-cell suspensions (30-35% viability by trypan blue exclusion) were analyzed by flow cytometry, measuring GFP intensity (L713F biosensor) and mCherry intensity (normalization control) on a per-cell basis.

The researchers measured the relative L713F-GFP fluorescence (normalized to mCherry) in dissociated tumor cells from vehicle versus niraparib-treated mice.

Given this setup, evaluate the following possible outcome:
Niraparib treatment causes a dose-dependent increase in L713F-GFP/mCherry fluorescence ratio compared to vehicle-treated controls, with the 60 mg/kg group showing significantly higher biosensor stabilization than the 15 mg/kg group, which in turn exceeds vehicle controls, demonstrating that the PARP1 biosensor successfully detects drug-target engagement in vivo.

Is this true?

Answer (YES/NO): NO